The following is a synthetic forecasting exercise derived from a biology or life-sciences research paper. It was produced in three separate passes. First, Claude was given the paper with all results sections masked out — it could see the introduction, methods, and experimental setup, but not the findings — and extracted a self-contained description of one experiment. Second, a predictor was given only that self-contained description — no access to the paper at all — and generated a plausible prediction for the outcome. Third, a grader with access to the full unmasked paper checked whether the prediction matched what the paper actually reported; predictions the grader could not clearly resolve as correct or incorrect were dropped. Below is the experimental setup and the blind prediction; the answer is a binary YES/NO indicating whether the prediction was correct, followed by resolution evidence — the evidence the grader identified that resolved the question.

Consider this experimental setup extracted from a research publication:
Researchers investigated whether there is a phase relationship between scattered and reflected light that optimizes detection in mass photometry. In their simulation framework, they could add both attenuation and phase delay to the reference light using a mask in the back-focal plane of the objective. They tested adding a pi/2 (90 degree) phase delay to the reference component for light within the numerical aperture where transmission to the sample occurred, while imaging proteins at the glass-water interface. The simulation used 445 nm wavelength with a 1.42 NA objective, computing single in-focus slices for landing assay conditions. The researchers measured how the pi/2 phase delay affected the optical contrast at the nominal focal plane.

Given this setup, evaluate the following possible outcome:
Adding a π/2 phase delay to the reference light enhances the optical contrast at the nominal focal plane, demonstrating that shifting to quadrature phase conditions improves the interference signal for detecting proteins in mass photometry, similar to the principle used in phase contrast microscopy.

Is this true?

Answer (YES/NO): YES